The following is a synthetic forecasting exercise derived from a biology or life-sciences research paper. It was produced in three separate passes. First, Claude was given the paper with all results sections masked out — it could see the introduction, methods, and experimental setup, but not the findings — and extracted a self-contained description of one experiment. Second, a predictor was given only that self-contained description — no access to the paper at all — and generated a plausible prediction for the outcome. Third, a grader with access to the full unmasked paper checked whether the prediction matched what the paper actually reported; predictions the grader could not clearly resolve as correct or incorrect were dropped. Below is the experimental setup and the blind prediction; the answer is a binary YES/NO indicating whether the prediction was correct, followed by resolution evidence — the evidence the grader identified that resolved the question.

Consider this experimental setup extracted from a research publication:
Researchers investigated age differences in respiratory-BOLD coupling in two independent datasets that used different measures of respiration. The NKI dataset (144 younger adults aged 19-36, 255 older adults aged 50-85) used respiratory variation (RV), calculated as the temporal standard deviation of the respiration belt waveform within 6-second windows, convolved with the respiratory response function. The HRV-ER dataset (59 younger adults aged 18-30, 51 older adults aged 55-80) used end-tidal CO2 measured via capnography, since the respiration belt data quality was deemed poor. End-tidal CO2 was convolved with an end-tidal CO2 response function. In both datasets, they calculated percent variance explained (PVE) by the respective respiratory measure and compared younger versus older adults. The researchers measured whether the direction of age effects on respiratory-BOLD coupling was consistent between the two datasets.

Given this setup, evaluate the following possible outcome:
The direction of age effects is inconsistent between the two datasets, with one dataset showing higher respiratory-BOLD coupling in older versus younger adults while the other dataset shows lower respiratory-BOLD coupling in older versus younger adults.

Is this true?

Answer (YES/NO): YES